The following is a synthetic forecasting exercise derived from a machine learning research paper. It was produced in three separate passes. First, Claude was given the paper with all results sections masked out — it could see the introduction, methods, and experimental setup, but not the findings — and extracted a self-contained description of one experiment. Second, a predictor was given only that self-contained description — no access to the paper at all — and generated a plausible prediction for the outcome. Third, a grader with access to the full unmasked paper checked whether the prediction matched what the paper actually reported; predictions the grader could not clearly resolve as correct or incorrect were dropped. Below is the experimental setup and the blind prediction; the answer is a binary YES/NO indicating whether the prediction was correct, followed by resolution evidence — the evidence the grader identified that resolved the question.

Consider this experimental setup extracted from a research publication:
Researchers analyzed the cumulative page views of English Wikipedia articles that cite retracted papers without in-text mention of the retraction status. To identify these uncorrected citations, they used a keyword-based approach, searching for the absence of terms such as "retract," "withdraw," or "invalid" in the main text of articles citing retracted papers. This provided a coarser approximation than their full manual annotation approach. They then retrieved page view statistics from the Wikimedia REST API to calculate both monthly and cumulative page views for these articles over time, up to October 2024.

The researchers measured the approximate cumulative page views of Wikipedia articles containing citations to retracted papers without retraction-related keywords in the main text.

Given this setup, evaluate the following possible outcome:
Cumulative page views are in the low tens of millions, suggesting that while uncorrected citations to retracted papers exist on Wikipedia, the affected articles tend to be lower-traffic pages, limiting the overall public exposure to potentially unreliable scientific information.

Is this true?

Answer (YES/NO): NO